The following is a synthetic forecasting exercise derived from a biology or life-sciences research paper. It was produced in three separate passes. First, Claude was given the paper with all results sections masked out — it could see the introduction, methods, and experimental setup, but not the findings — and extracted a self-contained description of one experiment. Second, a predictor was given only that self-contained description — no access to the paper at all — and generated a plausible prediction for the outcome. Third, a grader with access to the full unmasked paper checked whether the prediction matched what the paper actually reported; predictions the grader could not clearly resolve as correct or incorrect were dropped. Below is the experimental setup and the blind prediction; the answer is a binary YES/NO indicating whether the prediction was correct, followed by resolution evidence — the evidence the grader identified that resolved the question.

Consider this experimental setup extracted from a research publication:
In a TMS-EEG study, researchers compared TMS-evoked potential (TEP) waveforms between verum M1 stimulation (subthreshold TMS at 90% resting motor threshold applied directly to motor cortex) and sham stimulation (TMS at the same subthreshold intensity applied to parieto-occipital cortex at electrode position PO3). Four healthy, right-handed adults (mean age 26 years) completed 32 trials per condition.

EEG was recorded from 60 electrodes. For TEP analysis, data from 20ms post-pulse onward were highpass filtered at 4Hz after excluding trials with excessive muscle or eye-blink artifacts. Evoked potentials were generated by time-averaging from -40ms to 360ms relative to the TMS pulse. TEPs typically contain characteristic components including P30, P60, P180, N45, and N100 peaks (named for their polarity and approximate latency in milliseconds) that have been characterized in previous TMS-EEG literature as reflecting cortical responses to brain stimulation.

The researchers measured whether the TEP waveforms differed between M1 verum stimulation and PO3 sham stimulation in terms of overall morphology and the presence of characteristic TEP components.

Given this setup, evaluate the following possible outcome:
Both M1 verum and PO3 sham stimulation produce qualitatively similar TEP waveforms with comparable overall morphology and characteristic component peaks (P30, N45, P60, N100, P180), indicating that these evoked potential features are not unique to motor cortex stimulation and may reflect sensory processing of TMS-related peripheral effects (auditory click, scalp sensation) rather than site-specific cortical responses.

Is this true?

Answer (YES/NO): YES